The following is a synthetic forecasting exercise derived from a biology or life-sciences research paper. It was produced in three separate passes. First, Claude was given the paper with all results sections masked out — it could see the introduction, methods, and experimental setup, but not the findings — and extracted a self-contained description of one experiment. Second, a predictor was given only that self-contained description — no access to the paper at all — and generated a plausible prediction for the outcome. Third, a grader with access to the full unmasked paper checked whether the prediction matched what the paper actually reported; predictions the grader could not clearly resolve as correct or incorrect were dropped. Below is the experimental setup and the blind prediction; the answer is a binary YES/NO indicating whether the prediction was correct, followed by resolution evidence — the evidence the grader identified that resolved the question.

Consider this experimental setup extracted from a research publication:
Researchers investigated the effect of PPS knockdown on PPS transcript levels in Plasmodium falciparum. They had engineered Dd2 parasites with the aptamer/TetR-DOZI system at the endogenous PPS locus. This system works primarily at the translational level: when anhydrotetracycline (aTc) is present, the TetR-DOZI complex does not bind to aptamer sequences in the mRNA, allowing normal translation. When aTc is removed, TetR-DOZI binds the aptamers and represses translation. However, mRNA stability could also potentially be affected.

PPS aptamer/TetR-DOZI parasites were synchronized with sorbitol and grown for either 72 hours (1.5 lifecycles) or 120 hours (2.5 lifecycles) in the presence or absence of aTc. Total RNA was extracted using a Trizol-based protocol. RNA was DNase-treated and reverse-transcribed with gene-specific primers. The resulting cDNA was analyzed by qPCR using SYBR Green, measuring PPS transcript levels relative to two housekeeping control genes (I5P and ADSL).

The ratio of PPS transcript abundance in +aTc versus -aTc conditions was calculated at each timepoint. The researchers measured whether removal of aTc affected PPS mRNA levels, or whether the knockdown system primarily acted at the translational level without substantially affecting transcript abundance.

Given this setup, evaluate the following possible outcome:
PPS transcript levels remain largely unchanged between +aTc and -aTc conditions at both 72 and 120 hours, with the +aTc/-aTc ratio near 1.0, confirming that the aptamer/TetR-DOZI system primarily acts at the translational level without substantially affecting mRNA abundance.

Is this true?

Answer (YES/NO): NO